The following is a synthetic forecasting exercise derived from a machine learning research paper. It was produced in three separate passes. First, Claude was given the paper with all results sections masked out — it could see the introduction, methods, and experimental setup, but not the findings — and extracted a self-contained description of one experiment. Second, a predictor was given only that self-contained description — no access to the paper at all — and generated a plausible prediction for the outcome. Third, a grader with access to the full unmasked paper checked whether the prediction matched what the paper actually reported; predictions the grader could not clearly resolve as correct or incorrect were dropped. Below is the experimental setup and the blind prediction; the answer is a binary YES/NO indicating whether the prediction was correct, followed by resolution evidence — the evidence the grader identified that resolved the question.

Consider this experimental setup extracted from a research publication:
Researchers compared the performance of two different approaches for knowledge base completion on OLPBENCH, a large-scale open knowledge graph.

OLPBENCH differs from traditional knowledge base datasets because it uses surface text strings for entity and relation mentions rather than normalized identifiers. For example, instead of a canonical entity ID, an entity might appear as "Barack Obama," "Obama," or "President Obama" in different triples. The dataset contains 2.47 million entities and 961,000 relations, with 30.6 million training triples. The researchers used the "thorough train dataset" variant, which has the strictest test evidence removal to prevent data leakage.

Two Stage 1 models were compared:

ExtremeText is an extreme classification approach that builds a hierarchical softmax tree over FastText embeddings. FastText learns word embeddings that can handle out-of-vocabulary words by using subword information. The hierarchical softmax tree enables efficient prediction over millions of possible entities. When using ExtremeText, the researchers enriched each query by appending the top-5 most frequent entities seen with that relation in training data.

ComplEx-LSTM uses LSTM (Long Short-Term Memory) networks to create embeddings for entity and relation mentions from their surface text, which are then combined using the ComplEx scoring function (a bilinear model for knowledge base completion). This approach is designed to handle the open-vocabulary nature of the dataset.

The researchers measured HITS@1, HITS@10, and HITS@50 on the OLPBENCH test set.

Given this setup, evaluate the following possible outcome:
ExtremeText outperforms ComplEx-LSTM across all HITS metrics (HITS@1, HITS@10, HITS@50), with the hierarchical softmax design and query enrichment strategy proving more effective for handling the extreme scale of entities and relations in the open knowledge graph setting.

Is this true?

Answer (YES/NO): YES